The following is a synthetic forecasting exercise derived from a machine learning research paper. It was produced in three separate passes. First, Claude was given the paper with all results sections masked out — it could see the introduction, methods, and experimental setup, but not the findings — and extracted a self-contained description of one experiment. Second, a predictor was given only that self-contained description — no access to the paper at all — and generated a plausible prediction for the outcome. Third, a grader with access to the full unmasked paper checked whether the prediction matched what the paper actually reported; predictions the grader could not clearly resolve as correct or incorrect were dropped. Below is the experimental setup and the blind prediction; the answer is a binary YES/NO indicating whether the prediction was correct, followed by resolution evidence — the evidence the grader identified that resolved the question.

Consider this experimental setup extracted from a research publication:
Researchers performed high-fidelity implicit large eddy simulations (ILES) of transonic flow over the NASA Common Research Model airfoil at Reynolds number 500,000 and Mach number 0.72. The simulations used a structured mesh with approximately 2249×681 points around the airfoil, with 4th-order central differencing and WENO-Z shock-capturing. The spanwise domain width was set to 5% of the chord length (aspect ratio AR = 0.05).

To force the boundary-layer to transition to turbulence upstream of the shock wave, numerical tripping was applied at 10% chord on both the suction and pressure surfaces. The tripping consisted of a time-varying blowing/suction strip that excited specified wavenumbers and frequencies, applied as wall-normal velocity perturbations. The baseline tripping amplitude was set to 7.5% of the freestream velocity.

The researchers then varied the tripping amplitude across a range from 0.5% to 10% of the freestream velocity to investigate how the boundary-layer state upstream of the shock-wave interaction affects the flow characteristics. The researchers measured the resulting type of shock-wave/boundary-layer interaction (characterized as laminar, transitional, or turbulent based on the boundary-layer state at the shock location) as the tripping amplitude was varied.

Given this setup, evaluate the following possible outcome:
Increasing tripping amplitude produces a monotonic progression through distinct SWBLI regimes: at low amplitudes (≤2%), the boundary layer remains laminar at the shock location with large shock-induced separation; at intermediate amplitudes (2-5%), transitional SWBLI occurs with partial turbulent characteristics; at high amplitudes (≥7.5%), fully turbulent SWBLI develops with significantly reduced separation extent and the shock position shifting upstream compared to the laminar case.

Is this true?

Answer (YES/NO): NO